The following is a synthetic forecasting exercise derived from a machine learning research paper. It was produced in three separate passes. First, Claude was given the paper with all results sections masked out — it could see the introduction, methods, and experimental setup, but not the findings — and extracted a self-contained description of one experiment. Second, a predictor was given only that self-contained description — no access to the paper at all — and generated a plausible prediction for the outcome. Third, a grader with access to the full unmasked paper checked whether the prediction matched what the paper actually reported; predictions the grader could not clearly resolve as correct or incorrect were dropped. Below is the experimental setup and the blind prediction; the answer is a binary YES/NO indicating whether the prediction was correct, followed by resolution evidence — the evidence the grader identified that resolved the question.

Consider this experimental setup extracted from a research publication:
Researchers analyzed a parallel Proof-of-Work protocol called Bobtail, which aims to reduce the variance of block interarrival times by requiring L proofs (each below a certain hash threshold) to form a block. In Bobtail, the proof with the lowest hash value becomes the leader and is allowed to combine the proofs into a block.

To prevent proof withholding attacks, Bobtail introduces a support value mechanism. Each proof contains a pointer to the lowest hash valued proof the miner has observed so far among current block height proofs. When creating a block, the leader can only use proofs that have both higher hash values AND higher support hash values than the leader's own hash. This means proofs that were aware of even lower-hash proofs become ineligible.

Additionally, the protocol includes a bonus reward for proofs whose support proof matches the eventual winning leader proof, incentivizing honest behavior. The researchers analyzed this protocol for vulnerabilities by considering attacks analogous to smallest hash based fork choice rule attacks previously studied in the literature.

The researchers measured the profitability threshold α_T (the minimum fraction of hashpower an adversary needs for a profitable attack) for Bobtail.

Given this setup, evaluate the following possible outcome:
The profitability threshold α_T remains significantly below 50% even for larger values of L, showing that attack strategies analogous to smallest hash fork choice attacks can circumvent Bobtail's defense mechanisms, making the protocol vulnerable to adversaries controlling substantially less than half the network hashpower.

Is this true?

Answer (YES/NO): YES